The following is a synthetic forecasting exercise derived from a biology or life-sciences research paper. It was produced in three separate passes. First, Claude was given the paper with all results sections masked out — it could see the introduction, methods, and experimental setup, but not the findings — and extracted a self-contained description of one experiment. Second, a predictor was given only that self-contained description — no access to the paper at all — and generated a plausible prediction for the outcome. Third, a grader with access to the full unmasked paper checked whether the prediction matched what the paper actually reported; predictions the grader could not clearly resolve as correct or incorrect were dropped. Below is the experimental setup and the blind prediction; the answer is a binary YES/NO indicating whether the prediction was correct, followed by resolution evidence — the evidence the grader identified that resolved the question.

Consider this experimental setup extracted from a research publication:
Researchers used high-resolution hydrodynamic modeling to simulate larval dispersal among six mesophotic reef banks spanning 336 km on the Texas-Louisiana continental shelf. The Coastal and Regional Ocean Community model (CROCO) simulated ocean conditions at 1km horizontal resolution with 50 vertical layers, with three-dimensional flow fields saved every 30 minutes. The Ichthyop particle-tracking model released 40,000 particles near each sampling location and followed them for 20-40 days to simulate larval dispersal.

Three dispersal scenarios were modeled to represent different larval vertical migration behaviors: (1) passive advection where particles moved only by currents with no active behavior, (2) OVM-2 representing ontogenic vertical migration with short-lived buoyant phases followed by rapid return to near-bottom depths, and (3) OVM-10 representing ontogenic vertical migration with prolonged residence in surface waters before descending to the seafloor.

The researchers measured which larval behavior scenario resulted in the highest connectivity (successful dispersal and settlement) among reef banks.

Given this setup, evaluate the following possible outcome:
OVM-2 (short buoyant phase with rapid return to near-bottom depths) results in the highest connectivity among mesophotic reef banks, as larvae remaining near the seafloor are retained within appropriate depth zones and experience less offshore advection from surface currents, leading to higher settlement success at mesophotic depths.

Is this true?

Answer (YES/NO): YES